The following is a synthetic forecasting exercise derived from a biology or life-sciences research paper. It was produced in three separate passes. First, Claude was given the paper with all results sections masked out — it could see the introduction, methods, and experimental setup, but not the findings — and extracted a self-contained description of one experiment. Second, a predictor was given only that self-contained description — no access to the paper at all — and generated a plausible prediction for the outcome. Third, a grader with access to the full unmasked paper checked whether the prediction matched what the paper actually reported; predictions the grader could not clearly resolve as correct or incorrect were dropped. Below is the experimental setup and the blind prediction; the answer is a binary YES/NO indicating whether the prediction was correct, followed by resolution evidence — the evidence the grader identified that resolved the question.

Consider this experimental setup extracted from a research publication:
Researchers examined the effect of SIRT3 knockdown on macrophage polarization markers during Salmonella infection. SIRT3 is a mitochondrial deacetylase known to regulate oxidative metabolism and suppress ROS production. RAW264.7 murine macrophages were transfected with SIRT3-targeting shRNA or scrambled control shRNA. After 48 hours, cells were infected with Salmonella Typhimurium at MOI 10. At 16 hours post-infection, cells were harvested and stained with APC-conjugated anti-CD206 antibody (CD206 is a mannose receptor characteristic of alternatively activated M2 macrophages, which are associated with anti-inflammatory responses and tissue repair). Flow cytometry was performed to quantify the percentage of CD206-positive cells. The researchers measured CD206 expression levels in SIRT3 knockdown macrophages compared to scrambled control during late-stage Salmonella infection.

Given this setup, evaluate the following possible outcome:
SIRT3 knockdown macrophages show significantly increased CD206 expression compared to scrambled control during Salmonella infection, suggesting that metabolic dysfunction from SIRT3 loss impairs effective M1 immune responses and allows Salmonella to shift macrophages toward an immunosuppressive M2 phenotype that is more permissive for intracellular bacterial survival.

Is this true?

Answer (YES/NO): NO